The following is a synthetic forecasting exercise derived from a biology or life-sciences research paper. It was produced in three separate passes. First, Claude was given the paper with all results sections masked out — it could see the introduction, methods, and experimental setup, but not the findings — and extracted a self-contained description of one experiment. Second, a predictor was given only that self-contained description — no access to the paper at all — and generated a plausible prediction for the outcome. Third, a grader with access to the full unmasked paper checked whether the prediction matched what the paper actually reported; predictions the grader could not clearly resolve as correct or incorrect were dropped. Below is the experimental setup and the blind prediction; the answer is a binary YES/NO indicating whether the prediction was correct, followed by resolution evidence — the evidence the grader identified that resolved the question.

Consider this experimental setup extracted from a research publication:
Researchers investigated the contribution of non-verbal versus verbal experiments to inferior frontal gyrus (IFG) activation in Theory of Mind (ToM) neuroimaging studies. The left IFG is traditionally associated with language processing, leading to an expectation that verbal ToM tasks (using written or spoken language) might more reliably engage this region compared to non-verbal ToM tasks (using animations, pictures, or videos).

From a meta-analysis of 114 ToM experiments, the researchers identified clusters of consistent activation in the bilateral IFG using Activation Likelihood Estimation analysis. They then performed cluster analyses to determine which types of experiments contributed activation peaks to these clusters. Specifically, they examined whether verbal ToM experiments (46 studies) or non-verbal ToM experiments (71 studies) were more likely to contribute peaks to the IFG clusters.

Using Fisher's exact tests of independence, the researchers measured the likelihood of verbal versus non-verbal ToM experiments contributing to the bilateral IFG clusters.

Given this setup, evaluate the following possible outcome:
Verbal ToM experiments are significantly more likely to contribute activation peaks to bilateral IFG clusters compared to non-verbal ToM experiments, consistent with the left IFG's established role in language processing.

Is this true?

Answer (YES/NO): NO